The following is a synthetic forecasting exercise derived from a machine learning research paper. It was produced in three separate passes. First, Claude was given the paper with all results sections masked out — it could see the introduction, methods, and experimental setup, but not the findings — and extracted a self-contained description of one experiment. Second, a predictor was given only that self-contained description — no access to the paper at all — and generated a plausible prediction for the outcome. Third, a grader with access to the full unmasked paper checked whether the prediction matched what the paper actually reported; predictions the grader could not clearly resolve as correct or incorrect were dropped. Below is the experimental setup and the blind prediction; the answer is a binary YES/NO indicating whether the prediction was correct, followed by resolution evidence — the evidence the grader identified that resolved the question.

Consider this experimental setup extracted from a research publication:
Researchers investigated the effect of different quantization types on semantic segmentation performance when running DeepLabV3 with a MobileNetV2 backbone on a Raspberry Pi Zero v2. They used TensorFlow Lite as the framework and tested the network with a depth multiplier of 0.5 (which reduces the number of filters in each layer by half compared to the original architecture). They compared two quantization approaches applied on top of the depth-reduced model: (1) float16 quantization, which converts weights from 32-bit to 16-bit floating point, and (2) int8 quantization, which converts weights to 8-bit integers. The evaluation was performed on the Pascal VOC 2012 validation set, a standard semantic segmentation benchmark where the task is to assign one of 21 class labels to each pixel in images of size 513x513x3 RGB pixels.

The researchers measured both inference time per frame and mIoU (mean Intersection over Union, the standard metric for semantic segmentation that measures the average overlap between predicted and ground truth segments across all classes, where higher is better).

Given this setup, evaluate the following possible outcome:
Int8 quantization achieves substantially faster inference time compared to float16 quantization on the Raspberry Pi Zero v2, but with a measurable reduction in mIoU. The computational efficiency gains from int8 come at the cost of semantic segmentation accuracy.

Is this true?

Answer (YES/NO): NO